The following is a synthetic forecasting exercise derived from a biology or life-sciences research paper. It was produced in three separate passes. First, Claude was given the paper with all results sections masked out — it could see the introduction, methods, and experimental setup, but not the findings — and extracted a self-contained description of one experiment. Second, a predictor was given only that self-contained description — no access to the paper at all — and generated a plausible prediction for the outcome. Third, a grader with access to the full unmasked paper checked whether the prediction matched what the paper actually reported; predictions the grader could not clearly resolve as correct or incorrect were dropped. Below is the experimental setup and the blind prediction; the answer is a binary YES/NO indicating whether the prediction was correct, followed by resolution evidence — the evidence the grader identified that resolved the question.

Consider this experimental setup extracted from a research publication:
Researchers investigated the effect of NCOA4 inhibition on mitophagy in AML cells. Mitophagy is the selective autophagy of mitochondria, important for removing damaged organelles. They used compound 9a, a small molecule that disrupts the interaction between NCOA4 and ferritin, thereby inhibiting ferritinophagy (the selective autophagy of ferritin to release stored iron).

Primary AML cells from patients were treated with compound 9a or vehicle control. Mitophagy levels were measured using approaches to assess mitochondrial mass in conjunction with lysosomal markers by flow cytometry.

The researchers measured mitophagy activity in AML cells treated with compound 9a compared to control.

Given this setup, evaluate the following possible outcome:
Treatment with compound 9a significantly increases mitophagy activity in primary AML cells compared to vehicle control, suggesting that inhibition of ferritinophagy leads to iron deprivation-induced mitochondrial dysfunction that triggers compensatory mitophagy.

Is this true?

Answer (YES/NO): NO